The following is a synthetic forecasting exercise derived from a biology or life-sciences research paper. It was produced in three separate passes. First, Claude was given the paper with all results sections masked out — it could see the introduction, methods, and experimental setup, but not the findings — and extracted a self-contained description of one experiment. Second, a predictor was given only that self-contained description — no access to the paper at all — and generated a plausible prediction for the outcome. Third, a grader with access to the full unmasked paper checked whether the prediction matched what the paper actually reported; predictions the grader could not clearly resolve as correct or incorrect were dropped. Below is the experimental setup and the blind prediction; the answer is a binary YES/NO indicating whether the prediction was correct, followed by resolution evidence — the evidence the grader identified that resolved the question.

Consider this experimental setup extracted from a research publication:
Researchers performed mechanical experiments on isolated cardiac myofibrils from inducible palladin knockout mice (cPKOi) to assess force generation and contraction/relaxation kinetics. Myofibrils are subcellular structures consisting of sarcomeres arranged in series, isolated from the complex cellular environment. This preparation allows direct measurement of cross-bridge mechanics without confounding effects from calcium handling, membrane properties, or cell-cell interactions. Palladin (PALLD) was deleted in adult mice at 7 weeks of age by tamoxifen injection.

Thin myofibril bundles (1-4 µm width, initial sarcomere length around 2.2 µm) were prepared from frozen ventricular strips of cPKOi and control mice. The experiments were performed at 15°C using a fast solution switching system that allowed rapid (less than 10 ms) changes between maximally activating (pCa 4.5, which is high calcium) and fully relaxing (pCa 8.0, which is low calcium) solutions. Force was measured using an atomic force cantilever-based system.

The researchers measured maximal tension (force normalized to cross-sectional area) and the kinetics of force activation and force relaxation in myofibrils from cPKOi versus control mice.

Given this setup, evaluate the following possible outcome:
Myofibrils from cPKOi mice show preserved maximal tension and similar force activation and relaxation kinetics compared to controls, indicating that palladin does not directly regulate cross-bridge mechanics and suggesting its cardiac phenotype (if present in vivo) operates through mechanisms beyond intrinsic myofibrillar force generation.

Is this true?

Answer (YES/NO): NO